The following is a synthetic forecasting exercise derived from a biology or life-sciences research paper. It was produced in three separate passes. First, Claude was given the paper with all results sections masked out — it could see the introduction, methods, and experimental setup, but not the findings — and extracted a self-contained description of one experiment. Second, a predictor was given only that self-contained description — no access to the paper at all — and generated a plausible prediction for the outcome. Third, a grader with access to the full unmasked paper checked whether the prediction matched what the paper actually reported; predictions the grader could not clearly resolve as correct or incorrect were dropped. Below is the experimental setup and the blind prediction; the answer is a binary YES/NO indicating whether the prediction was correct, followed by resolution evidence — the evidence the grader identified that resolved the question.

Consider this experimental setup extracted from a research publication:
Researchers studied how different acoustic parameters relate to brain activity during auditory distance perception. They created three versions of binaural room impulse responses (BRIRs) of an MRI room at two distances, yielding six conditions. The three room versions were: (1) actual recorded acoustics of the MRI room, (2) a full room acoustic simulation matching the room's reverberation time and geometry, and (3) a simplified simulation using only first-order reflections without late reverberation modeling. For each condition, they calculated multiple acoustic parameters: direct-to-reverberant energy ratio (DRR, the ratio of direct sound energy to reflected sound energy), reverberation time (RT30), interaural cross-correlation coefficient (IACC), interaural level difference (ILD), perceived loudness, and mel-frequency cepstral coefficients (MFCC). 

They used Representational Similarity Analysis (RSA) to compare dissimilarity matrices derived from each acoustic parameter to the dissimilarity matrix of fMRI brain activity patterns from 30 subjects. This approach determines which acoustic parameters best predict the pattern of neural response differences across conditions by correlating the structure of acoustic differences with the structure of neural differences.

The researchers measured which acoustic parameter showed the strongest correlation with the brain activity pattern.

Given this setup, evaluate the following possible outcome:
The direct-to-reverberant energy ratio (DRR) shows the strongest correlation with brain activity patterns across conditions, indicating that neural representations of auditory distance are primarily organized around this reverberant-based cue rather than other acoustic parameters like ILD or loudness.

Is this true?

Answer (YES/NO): YES